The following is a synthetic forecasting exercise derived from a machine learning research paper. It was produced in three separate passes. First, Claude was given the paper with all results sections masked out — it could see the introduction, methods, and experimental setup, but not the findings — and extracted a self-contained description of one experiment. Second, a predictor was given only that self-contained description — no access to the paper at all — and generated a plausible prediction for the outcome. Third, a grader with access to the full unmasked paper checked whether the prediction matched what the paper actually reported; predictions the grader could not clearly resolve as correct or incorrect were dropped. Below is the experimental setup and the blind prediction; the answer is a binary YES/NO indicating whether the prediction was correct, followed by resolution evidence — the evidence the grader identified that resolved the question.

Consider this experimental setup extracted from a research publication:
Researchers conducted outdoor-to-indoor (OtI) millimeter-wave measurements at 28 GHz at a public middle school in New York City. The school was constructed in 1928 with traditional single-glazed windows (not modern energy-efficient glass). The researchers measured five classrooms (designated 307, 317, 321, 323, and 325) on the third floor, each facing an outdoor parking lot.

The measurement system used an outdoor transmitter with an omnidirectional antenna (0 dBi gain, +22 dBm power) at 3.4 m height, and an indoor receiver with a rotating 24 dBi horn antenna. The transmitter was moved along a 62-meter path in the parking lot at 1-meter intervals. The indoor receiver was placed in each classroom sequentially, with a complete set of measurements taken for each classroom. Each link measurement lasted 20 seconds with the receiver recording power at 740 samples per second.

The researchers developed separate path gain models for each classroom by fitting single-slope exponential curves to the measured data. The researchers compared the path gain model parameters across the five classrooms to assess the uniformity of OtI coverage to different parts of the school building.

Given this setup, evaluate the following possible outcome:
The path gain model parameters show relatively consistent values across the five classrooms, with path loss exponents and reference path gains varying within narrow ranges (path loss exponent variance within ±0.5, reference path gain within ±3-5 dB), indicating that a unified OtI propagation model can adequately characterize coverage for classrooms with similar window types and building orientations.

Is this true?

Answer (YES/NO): NO